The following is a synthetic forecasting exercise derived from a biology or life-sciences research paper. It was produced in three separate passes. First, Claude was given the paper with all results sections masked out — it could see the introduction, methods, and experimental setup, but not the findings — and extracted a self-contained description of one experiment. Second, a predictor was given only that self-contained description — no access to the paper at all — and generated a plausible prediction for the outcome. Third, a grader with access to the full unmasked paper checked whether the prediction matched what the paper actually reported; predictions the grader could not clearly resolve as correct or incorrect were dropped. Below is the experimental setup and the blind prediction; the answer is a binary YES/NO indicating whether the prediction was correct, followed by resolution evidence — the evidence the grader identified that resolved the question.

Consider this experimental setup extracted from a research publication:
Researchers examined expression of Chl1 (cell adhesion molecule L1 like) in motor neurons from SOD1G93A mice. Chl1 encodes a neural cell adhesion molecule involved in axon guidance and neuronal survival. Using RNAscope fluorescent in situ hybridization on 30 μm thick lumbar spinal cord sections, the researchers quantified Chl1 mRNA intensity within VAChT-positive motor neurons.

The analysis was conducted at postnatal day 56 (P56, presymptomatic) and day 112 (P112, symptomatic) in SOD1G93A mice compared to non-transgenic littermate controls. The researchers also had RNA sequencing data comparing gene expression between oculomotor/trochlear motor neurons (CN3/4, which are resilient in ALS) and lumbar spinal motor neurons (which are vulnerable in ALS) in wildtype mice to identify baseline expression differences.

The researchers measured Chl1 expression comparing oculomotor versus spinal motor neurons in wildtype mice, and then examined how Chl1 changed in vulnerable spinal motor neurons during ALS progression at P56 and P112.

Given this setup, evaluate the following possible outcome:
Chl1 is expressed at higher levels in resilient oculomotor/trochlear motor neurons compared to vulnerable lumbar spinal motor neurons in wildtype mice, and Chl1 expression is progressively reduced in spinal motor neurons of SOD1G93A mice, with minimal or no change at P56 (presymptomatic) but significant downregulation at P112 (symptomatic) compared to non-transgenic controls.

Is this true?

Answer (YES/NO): NO